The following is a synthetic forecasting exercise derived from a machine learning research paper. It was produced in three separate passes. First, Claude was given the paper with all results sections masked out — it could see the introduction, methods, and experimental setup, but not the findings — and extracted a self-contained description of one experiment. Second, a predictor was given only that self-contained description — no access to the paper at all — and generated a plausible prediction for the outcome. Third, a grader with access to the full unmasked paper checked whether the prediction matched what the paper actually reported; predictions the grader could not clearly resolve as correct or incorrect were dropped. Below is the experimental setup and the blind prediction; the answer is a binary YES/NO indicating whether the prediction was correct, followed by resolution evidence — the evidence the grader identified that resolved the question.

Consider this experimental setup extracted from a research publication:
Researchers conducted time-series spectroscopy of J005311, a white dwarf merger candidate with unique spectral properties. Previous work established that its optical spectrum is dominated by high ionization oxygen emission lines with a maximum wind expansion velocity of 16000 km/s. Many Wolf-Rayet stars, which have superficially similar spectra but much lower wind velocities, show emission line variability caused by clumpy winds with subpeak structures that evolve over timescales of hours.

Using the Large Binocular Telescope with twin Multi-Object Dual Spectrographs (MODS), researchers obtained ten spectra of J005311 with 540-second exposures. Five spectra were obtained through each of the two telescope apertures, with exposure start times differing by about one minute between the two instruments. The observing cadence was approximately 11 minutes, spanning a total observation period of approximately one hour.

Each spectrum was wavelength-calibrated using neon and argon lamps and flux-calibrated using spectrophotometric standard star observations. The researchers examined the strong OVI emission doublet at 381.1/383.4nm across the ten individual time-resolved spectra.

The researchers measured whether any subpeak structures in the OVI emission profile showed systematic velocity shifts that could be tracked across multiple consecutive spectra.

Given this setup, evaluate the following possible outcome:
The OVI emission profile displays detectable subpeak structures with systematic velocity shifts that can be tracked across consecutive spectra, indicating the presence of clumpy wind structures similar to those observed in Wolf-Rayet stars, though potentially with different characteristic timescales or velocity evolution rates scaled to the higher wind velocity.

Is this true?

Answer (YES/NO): YES